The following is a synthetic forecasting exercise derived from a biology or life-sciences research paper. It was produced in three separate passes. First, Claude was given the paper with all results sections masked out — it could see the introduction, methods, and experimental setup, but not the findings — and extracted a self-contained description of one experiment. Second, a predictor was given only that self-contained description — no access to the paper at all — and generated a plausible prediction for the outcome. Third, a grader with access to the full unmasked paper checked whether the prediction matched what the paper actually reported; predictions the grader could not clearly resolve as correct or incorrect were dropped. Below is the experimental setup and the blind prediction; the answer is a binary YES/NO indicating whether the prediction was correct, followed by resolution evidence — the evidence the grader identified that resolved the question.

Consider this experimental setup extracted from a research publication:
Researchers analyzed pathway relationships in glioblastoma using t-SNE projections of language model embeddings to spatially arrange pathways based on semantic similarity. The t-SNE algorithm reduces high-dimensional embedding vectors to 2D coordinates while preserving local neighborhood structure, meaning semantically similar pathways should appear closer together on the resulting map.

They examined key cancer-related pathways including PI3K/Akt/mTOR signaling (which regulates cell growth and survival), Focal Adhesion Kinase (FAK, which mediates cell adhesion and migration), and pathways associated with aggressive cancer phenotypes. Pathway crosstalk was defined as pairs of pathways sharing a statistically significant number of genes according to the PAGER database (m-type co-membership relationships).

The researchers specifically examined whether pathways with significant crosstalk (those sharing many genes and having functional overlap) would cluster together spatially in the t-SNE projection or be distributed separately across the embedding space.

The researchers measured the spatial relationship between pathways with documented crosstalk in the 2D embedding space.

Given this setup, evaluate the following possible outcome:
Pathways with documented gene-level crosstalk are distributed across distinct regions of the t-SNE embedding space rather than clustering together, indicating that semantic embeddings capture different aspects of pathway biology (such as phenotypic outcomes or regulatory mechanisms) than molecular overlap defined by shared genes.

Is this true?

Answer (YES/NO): YES